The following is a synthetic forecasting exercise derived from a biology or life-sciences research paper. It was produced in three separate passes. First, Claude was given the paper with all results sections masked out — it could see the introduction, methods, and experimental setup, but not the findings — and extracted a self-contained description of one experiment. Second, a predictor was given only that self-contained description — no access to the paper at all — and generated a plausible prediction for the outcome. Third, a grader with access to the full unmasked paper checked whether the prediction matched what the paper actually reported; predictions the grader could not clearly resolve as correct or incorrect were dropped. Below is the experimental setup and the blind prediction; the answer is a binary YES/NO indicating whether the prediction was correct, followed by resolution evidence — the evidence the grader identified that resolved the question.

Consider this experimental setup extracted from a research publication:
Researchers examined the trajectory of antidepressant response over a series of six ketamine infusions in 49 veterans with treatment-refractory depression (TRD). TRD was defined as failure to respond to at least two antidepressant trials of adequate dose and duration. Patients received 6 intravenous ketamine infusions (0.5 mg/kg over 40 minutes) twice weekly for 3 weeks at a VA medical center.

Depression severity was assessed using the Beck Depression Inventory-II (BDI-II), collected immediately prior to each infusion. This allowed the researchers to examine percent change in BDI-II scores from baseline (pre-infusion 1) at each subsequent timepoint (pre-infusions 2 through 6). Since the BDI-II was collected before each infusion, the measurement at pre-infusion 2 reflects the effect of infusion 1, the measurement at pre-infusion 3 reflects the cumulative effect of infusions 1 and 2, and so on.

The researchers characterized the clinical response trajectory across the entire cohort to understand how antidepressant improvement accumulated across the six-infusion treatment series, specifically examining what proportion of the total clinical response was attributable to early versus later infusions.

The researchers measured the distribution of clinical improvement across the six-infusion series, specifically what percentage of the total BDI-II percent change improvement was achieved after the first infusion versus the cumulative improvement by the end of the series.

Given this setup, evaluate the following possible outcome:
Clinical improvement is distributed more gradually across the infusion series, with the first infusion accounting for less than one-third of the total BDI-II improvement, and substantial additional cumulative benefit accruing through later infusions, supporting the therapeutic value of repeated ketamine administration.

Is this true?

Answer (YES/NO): YES